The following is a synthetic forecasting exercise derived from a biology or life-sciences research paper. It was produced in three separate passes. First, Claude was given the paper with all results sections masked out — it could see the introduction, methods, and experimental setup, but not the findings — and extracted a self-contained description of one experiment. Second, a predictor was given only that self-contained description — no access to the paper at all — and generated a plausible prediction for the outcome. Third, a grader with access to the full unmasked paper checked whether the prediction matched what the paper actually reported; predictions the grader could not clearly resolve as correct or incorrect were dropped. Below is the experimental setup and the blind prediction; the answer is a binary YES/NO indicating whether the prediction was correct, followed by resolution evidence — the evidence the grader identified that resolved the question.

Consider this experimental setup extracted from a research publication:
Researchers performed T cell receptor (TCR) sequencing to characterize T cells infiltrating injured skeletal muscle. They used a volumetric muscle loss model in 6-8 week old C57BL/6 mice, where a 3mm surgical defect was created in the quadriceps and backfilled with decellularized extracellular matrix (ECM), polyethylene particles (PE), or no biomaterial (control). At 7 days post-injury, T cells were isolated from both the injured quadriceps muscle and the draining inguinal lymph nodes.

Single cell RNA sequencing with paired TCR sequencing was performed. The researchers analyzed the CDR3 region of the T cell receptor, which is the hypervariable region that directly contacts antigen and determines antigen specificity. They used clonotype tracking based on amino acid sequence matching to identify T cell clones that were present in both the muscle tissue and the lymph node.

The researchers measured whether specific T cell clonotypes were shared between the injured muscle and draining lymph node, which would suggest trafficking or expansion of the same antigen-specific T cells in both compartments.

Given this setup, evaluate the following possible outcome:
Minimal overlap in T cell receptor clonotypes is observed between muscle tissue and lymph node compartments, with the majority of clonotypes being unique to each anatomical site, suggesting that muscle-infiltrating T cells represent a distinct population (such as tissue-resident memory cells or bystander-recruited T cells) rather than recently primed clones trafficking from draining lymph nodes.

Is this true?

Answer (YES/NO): NO